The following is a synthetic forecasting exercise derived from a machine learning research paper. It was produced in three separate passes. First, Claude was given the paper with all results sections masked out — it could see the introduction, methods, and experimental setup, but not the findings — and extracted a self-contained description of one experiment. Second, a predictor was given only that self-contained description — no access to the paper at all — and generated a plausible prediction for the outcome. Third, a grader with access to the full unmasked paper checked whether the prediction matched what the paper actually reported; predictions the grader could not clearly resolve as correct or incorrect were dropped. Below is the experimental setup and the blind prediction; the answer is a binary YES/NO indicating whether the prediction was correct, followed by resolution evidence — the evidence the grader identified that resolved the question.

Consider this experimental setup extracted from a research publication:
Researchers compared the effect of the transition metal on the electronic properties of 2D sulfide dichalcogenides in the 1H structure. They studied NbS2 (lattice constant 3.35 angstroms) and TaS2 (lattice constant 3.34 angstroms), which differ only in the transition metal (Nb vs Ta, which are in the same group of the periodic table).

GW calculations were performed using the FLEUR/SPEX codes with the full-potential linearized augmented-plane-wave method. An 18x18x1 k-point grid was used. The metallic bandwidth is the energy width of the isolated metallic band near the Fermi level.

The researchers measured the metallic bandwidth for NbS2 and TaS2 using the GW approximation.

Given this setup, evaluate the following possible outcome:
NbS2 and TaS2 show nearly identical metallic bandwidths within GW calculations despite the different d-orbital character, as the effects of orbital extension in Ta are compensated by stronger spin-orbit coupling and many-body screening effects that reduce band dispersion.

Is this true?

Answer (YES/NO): NO